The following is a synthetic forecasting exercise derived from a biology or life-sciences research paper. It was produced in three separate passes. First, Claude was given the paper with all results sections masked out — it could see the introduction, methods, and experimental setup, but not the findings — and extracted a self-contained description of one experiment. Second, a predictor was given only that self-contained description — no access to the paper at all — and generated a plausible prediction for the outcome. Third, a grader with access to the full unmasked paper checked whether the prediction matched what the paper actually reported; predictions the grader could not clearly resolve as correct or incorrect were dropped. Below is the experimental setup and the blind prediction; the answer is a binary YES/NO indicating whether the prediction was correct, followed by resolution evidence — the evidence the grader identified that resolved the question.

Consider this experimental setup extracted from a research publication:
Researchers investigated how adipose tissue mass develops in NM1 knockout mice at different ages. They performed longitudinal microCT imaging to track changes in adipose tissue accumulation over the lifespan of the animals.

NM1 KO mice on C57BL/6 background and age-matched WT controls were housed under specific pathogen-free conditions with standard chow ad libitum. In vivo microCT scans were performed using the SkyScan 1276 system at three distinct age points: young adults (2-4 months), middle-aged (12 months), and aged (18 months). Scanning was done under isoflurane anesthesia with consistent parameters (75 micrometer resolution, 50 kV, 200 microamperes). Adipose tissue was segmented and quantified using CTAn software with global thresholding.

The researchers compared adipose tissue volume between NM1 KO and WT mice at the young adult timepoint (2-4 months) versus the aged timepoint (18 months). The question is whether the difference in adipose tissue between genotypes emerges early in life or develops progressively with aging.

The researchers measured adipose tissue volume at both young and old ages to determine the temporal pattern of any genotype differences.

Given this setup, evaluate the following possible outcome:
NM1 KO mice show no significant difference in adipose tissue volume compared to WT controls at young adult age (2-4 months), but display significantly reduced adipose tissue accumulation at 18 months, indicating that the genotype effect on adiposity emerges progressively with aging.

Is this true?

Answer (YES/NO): NO